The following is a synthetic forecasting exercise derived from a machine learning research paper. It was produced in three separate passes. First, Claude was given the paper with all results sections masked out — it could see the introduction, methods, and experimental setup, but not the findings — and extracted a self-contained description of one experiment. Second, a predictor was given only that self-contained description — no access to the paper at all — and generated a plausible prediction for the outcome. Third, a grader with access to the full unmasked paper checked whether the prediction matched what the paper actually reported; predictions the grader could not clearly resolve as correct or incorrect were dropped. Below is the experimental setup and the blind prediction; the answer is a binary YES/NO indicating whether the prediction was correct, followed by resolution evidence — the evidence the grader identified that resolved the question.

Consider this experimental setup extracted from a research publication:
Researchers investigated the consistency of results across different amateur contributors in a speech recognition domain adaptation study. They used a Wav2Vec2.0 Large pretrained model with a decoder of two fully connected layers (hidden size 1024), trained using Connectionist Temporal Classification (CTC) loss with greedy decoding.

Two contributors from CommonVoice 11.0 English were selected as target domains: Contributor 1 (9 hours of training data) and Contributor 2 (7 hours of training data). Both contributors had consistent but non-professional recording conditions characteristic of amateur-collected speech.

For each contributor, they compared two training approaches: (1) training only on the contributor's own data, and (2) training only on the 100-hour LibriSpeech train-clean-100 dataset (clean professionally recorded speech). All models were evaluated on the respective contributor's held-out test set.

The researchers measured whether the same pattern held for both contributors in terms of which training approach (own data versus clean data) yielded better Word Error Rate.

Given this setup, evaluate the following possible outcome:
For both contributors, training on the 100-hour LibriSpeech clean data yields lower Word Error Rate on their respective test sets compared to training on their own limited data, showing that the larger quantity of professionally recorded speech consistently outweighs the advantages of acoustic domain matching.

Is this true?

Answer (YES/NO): NO